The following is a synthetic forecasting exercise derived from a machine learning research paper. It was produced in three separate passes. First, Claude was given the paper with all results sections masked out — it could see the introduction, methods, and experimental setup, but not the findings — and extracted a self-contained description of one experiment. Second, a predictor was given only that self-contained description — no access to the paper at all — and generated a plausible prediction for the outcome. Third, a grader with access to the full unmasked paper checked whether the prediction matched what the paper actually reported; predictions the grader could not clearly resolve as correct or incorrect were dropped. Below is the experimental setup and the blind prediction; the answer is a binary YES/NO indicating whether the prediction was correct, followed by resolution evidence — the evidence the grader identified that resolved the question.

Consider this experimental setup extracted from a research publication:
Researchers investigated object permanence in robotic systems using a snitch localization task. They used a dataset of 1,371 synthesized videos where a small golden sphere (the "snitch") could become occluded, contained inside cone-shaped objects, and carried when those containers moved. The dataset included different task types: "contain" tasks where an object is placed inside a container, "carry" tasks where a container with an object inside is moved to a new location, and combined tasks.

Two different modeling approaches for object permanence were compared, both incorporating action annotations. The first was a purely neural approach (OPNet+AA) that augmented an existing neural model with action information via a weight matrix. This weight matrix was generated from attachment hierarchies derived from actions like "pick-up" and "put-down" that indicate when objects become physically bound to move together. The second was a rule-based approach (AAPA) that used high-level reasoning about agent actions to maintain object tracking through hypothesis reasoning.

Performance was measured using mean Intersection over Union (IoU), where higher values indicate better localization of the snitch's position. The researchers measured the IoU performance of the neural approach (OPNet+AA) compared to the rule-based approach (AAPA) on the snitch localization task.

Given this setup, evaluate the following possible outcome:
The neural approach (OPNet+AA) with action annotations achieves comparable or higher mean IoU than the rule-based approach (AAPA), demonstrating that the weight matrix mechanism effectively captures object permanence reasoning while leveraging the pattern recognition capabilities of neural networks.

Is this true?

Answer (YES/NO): NO